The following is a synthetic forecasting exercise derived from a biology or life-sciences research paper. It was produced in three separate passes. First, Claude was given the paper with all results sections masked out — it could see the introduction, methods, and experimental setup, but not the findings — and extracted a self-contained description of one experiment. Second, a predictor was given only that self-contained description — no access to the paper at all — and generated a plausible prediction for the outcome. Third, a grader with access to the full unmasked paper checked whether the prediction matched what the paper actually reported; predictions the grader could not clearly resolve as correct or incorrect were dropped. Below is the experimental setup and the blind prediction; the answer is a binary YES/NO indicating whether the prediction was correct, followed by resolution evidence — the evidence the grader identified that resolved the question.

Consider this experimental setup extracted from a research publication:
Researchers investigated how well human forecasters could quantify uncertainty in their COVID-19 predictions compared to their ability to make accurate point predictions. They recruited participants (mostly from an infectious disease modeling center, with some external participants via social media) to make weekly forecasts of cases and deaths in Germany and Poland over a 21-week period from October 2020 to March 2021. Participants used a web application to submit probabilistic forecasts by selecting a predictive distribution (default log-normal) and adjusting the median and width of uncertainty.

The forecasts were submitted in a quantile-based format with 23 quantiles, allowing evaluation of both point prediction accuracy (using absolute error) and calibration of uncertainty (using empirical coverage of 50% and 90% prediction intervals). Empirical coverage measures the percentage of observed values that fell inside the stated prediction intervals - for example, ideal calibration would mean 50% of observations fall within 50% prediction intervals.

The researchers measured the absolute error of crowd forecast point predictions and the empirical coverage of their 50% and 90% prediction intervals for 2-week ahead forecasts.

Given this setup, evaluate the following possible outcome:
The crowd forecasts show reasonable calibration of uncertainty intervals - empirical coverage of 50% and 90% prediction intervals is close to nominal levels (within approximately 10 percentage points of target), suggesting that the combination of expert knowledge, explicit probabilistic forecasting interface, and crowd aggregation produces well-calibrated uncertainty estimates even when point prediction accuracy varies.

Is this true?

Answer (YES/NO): NO